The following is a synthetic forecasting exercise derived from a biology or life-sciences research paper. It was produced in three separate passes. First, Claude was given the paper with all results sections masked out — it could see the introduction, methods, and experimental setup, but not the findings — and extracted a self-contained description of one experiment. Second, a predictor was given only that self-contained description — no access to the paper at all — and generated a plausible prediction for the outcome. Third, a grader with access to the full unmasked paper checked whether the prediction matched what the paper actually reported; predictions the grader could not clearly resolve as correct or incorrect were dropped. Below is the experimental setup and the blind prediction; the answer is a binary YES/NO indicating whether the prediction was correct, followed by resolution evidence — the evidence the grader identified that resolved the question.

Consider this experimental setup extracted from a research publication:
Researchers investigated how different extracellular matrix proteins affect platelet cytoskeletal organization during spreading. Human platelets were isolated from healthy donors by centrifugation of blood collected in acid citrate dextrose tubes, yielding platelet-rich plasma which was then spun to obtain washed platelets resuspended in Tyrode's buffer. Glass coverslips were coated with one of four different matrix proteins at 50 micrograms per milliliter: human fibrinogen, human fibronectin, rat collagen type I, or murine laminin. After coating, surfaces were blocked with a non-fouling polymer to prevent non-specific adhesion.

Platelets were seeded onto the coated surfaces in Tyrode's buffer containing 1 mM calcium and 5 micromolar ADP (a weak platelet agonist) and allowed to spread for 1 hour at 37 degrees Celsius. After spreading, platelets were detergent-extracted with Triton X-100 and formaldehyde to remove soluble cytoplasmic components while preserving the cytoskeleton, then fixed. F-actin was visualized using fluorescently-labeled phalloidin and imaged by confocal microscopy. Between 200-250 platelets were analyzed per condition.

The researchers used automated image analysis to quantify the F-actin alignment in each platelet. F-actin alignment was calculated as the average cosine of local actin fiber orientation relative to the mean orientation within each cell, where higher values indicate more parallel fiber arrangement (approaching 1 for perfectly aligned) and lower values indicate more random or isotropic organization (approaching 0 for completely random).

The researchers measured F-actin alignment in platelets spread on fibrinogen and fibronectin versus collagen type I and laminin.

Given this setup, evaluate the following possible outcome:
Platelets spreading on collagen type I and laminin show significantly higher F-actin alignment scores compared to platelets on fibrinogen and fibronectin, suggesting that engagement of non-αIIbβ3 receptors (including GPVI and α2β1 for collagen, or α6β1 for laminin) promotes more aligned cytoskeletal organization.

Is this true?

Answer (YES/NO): NO